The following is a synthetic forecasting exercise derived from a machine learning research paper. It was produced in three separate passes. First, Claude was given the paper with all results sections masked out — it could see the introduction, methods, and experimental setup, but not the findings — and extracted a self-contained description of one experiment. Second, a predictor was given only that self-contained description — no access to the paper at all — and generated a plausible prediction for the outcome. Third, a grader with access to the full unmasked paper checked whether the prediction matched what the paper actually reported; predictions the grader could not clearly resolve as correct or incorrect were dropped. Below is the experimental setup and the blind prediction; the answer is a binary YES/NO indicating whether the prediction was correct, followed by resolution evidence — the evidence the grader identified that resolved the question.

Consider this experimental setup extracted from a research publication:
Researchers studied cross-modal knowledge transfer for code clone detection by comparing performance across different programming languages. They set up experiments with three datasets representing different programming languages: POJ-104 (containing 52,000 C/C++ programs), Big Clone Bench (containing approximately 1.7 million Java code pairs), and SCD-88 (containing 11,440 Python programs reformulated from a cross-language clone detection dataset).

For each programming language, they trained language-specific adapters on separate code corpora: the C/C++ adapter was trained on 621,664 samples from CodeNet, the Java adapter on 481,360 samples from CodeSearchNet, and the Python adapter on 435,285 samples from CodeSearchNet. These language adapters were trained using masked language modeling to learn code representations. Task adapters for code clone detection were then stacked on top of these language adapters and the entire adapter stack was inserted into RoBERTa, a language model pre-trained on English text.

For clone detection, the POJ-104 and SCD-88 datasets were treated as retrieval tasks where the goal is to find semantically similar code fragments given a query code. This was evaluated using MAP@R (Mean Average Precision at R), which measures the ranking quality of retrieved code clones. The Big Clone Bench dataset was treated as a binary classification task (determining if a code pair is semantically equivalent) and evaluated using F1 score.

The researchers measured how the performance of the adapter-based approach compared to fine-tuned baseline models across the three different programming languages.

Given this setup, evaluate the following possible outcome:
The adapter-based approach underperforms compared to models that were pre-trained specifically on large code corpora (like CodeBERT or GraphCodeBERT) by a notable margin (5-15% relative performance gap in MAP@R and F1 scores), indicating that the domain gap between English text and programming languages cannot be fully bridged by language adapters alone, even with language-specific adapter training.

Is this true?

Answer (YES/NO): NO